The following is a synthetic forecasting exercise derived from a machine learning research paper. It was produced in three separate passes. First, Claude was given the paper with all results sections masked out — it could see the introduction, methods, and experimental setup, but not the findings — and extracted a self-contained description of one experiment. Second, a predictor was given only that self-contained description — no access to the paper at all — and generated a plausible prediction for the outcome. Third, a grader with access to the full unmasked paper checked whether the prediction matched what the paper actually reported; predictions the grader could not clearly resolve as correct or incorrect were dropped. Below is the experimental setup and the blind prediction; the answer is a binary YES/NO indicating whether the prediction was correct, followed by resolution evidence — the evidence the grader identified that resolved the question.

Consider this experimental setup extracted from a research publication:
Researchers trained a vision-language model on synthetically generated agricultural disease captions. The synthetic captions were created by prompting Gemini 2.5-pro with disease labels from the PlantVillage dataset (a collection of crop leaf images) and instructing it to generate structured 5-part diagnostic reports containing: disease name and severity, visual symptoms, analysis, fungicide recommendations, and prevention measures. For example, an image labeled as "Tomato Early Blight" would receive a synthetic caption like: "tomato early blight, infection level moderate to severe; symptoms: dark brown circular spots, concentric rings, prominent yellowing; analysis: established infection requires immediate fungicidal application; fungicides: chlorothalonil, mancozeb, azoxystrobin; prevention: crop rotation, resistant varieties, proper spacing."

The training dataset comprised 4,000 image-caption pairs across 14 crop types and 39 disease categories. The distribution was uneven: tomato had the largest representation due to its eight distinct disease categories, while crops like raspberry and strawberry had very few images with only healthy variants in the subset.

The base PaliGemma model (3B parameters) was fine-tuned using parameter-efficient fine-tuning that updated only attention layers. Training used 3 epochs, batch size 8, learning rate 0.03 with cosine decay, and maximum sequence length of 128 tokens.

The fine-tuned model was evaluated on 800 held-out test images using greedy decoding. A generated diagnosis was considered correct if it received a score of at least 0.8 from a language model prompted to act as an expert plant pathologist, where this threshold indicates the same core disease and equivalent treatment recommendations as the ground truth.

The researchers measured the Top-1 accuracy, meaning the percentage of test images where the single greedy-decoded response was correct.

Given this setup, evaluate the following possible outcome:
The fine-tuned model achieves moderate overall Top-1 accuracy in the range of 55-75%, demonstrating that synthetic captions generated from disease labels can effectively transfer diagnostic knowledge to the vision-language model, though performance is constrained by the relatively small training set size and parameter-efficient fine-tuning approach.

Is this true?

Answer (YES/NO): NO